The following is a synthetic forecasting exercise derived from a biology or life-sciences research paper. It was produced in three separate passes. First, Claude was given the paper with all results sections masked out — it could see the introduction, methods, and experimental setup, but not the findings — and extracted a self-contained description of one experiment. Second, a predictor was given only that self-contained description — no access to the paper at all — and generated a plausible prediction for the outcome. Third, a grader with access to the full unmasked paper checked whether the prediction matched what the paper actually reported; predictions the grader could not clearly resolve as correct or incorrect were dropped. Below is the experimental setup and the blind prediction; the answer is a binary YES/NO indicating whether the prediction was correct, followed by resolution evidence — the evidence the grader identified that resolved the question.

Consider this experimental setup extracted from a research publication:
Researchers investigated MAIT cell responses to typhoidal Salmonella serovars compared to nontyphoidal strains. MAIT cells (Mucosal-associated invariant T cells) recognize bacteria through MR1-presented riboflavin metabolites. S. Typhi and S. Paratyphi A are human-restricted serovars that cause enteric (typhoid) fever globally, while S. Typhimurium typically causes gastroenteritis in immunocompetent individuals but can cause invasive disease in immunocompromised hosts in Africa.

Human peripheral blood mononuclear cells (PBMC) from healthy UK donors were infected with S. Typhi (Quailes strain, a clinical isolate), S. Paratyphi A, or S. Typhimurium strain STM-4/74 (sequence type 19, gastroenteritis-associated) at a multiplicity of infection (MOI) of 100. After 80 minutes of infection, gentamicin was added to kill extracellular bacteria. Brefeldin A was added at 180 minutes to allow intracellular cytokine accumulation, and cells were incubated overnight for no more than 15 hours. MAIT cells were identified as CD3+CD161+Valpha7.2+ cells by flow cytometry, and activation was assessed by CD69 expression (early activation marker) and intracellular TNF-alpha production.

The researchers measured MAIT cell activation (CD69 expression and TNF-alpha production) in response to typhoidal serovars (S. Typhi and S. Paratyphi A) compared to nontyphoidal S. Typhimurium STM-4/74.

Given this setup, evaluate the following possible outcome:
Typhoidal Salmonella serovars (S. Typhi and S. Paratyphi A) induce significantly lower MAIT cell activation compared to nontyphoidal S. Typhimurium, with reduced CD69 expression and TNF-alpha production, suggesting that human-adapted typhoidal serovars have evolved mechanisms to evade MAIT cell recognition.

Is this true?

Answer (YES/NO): NO